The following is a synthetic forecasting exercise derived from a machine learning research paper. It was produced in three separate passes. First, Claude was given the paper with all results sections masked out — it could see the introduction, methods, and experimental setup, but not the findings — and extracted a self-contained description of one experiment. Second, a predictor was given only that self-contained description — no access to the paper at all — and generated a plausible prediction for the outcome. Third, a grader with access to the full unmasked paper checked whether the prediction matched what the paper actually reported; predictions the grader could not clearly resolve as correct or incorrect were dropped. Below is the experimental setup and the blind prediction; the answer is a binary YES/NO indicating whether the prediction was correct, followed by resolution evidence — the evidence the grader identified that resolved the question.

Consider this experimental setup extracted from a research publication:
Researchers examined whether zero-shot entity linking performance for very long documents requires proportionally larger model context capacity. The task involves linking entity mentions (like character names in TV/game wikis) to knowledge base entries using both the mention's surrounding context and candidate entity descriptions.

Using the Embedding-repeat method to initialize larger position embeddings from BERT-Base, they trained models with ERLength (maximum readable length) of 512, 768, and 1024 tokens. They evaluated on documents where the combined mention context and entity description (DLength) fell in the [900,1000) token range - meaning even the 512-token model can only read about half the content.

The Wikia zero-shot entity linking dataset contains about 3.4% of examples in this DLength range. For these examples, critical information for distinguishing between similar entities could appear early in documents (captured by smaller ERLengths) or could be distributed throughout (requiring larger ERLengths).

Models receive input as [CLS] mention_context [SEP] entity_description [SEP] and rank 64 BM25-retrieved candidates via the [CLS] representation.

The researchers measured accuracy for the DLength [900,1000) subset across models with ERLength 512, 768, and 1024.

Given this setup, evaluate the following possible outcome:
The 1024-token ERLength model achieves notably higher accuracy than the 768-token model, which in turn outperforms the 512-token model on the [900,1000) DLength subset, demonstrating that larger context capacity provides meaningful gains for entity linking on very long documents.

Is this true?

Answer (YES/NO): YES